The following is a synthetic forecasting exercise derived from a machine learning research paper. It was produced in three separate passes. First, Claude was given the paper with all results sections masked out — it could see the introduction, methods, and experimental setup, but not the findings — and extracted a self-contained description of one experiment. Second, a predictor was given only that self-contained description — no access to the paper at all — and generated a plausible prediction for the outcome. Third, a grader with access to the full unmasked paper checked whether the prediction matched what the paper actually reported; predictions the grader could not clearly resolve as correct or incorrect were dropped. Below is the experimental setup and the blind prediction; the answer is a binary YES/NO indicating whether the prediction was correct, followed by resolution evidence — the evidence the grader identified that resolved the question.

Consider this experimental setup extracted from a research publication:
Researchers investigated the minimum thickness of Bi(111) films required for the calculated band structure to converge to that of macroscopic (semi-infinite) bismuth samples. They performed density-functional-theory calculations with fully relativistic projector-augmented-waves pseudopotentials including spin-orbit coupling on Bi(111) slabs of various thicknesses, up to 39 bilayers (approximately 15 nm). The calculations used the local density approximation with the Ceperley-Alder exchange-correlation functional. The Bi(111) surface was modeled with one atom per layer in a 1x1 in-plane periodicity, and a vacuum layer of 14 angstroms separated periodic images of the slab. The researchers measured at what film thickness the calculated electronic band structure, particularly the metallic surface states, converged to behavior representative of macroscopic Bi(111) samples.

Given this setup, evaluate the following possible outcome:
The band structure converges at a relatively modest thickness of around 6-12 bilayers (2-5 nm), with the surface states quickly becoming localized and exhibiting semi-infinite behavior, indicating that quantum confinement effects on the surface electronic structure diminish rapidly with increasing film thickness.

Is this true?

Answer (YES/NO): NO